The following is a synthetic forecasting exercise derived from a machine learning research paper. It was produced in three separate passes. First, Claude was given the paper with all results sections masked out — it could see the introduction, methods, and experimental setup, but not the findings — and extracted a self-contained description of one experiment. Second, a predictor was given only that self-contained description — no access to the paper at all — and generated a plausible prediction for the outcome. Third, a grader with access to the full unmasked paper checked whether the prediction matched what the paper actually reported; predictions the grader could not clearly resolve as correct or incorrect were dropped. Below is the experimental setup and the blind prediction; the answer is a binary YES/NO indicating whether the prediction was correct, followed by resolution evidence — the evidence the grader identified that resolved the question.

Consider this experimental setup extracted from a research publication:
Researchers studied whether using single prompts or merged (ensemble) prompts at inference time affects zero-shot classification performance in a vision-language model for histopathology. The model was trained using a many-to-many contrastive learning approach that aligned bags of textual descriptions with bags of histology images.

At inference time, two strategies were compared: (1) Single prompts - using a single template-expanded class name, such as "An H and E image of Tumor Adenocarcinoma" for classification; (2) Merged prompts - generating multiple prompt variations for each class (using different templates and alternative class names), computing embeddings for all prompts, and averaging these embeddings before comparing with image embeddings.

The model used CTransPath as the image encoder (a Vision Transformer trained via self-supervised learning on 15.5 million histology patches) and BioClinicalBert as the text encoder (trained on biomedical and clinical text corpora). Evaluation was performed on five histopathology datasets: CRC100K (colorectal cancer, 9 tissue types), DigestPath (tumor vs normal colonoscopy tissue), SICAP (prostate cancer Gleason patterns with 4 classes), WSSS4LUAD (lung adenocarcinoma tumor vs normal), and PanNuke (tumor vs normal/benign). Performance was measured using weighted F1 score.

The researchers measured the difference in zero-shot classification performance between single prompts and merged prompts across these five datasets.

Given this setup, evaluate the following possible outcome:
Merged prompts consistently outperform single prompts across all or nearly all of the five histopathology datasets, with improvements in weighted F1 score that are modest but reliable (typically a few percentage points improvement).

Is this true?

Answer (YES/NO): NO